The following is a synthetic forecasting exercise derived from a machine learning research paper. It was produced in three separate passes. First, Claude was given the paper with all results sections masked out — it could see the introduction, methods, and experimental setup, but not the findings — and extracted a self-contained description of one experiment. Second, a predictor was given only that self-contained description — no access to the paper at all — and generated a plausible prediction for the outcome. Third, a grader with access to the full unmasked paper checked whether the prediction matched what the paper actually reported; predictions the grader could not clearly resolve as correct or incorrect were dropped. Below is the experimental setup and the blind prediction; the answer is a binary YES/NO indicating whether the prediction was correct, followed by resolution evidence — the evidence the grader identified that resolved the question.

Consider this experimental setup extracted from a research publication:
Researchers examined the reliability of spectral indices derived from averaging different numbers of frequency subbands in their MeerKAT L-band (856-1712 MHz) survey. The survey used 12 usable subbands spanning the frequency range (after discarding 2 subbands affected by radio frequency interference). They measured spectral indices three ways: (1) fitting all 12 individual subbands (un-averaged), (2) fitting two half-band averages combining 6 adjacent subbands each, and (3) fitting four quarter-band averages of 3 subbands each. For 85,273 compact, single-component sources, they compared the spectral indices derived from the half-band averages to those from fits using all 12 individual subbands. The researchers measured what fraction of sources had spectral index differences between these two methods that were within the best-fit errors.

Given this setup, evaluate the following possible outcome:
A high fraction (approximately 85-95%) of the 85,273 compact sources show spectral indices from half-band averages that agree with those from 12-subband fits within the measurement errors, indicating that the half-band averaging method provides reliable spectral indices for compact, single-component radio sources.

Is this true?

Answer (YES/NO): NO